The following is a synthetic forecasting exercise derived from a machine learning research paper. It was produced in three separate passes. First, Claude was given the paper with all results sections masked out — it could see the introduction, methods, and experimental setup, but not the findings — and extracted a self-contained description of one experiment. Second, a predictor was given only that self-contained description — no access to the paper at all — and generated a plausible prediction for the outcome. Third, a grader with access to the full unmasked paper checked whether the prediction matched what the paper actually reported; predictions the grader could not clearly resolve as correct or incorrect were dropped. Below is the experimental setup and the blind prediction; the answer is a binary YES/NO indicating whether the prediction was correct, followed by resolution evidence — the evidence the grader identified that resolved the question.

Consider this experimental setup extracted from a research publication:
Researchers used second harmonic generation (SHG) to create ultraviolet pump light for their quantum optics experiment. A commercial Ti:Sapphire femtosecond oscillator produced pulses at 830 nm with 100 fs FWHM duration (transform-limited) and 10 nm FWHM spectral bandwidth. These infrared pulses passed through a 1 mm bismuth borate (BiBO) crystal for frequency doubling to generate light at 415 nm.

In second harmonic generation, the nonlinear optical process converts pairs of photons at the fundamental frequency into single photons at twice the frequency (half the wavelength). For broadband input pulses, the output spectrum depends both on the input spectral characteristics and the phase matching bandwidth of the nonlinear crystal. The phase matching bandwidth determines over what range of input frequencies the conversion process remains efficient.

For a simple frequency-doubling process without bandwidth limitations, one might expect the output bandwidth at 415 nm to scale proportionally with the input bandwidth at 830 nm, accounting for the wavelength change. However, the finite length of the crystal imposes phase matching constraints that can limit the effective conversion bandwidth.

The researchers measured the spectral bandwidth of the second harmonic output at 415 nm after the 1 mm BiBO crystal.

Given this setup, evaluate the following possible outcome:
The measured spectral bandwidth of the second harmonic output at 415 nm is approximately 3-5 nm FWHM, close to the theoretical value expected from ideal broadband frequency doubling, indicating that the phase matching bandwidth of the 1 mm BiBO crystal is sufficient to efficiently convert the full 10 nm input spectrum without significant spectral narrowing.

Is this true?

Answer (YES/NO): YES